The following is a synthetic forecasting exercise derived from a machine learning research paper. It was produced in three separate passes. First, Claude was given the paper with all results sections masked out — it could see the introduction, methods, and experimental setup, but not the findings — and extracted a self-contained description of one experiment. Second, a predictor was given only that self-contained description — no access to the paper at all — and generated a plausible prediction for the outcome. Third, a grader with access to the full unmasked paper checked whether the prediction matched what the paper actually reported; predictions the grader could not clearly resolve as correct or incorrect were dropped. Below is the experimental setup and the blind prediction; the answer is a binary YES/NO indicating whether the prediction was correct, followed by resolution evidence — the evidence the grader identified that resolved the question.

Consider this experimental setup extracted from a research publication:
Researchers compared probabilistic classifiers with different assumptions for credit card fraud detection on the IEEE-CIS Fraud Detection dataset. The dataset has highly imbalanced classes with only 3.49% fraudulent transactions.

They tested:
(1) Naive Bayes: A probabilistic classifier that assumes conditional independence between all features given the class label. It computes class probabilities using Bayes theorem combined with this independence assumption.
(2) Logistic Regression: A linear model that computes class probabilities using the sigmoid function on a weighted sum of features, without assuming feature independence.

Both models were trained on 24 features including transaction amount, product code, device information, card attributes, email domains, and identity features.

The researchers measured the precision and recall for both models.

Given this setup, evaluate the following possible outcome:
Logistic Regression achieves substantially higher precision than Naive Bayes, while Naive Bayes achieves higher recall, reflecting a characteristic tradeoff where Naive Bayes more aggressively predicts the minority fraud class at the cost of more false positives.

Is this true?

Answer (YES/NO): YES